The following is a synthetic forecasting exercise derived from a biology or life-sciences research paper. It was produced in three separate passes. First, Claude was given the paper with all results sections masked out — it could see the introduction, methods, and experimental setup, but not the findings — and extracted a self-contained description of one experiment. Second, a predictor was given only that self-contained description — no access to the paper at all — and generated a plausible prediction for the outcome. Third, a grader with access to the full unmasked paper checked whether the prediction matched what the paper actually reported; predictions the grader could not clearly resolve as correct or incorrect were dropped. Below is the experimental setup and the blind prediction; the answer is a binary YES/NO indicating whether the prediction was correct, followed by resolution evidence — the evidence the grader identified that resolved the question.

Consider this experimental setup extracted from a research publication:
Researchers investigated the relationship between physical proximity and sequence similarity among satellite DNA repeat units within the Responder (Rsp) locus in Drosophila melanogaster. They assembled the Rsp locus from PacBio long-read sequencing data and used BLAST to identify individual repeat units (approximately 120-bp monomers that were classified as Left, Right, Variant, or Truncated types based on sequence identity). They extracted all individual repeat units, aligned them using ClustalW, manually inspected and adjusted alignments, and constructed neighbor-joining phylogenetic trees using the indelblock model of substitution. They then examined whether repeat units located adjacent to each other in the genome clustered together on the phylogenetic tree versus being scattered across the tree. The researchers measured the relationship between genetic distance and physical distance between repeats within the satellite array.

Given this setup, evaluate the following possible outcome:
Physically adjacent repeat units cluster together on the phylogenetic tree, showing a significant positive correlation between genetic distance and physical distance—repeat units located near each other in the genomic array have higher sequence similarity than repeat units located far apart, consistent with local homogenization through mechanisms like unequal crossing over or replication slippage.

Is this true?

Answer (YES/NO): YES